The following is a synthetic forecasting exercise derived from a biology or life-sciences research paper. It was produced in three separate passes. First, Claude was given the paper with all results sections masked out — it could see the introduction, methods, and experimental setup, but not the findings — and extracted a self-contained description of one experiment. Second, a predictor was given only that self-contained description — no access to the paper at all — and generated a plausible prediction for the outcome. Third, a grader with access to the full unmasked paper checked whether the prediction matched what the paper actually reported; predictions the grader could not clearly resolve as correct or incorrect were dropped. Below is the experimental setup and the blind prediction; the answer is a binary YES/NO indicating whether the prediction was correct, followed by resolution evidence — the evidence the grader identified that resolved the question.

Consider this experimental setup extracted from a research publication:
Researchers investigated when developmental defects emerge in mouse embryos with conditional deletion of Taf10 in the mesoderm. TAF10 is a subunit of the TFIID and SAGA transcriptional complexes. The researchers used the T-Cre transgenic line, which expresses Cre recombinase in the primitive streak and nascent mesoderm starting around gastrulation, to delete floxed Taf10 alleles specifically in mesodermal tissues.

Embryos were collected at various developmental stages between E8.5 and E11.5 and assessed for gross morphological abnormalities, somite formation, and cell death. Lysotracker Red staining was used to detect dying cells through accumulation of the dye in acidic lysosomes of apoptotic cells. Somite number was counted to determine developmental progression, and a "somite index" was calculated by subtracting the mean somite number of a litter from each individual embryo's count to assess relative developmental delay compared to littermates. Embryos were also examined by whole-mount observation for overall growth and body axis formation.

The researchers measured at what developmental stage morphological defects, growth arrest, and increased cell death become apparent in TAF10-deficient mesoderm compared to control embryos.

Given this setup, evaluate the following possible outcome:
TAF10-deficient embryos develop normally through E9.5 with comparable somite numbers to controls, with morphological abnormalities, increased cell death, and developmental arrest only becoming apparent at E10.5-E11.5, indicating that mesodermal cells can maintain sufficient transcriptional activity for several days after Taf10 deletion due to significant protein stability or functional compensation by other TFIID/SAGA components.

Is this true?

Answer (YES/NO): YES